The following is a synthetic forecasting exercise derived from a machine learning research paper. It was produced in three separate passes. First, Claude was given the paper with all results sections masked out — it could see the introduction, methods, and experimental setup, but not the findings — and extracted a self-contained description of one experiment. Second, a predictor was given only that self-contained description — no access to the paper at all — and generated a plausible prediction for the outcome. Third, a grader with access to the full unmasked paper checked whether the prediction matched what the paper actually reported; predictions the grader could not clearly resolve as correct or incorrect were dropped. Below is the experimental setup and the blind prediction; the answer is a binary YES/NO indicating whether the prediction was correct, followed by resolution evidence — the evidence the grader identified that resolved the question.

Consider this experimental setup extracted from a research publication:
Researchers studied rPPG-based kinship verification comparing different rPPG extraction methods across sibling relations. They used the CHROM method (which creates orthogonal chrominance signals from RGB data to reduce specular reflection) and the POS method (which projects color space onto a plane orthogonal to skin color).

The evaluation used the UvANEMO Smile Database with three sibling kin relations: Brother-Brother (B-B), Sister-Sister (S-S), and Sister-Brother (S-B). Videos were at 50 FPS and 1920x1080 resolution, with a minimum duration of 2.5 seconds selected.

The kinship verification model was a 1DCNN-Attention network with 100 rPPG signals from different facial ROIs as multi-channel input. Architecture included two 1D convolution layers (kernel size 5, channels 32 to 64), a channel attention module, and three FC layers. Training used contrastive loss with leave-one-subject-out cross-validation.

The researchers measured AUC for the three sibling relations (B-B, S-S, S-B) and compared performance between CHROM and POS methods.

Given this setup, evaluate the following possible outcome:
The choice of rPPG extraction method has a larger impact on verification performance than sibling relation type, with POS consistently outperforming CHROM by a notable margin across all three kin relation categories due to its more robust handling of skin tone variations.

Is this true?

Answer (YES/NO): NO